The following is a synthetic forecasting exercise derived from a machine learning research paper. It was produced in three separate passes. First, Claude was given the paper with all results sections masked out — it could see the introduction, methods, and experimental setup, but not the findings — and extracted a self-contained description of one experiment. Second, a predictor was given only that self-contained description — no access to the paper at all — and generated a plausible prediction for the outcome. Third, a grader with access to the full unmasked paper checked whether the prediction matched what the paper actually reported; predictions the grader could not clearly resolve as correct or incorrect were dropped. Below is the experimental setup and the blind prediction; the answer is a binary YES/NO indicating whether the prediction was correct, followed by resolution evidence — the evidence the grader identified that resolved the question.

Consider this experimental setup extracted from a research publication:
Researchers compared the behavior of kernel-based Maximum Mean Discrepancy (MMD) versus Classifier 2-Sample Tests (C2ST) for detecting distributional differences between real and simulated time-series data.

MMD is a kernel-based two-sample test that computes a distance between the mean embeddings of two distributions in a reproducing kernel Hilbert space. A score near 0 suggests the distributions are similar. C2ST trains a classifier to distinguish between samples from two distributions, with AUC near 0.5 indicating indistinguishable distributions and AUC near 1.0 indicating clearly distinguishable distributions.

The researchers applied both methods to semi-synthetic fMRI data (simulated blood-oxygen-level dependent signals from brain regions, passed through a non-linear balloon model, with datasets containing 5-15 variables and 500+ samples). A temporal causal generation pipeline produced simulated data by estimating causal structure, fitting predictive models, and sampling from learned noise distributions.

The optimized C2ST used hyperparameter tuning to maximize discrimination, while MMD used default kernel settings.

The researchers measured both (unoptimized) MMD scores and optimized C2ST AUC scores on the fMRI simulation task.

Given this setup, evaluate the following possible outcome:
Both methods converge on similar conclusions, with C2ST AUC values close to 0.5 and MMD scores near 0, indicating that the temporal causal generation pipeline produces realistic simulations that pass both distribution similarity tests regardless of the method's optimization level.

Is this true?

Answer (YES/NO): NO